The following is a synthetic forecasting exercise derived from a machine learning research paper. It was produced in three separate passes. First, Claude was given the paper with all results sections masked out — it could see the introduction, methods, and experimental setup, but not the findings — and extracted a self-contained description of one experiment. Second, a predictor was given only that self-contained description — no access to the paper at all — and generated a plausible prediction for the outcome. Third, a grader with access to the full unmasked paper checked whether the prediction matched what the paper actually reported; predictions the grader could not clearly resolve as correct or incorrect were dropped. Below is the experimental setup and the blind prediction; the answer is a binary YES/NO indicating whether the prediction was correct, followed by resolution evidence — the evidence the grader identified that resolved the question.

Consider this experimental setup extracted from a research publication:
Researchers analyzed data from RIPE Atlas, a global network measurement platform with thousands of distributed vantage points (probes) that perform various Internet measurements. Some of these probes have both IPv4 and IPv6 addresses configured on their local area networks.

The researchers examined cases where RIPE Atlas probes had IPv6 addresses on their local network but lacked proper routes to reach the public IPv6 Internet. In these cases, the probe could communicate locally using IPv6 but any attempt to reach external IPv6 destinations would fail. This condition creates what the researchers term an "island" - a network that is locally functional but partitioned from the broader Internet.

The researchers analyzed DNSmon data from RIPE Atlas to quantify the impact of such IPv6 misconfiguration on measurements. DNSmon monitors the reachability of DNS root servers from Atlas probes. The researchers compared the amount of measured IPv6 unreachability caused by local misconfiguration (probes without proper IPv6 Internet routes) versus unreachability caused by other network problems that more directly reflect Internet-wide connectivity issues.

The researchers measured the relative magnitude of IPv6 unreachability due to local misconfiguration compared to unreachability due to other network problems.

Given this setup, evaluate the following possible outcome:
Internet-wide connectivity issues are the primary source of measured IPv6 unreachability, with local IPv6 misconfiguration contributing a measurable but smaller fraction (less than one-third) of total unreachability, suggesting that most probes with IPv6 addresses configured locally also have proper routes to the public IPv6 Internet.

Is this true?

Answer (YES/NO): NO